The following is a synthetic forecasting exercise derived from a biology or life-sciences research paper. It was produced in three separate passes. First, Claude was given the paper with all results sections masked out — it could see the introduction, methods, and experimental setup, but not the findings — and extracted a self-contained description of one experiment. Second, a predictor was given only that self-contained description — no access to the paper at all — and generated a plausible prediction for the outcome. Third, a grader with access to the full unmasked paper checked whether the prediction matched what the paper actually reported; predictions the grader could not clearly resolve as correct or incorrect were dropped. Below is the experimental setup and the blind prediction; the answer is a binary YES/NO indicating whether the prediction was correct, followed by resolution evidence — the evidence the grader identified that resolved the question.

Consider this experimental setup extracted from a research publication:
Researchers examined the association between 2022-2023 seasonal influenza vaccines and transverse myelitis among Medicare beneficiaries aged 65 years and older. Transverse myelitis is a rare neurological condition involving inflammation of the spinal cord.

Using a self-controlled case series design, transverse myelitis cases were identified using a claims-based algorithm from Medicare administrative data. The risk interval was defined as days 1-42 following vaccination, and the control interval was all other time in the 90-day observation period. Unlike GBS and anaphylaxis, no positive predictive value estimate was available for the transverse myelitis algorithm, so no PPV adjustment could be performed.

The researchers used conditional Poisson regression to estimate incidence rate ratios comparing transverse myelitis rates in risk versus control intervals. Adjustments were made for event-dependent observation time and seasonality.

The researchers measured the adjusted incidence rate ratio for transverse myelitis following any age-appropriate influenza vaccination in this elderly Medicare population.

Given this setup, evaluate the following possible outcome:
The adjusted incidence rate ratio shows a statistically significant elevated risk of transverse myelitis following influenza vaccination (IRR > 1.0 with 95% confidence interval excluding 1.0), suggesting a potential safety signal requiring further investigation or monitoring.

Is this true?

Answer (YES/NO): NO